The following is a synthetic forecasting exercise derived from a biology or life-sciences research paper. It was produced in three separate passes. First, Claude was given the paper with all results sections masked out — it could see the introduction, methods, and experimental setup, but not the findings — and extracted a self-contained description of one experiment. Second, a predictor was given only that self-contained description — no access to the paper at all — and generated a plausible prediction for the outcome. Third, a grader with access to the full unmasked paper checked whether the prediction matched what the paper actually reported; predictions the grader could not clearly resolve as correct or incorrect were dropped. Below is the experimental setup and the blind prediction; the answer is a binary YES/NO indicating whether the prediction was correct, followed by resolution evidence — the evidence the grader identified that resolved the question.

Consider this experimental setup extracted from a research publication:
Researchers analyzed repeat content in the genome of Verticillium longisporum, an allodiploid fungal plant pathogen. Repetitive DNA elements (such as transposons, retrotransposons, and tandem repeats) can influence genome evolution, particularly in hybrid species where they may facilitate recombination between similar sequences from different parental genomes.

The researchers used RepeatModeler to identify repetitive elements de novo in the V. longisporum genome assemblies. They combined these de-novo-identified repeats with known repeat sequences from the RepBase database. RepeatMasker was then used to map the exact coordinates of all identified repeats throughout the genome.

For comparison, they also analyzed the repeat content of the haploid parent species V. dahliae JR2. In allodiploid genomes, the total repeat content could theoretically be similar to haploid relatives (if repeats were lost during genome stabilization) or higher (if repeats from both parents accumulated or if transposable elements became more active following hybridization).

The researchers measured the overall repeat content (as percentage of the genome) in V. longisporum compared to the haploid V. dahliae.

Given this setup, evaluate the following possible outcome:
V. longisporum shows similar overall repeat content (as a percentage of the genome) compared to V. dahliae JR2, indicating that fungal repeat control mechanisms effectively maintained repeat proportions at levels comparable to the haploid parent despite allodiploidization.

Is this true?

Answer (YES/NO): NO